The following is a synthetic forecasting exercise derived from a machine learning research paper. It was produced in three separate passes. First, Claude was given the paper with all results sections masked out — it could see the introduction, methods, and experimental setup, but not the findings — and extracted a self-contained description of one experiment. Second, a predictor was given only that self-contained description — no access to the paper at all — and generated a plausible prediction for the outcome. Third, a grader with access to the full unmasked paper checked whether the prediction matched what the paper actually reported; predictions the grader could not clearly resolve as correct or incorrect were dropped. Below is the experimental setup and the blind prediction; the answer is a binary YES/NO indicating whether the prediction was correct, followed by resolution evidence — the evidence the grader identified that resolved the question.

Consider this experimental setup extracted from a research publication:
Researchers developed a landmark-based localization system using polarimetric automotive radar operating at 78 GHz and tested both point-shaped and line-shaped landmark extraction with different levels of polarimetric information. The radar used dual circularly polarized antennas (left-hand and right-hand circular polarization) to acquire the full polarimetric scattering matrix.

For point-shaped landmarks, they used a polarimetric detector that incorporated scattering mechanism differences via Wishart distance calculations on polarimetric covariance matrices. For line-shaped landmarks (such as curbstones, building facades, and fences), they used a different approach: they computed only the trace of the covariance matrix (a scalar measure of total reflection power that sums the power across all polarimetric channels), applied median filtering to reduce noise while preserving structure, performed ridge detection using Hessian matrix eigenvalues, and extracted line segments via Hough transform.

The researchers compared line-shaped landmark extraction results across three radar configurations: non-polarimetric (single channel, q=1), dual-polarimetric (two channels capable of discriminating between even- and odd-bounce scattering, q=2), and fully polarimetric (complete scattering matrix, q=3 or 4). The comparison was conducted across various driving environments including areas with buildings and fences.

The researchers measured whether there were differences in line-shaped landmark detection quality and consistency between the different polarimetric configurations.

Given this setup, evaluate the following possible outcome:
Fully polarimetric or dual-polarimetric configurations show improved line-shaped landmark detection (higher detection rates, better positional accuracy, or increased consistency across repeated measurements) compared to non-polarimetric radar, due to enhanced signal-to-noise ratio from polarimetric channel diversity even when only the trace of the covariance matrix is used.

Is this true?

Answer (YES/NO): NO